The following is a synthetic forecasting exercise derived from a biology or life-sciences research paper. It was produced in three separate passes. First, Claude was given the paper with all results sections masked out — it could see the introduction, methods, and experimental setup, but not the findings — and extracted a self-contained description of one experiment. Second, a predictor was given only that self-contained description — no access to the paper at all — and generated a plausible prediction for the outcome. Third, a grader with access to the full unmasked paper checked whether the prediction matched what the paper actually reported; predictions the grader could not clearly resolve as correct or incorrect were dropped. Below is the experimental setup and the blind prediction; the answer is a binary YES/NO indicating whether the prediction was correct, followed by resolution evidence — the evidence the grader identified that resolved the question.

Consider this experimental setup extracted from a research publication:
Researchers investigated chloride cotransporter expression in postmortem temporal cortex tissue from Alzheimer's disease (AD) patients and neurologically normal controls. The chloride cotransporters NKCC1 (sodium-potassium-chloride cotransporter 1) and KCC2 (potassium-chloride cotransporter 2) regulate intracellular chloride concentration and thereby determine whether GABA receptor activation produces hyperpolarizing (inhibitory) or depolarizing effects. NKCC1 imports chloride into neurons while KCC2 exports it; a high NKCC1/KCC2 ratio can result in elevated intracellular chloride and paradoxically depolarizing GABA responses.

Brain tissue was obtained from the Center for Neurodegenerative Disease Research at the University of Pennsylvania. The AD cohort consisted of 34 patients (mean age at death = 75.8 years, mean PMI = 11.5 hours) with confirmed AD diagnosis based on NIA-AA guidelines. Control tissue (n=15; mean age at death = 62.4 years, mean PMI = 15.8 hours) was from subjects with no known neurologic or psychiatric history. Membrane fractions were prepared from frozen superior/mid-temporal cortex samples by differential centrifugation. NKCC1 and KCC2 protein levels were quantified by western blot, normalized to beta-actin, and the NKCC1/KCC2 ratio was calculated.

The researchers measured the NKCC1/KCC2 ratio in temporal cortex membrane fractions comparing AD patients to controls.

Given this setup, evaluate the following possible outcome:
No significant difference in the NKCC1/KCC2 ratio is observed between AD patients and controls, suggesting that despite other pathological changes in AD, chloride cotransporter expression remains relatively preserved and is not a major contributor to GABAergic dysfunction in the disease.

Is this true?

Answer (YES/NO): YES